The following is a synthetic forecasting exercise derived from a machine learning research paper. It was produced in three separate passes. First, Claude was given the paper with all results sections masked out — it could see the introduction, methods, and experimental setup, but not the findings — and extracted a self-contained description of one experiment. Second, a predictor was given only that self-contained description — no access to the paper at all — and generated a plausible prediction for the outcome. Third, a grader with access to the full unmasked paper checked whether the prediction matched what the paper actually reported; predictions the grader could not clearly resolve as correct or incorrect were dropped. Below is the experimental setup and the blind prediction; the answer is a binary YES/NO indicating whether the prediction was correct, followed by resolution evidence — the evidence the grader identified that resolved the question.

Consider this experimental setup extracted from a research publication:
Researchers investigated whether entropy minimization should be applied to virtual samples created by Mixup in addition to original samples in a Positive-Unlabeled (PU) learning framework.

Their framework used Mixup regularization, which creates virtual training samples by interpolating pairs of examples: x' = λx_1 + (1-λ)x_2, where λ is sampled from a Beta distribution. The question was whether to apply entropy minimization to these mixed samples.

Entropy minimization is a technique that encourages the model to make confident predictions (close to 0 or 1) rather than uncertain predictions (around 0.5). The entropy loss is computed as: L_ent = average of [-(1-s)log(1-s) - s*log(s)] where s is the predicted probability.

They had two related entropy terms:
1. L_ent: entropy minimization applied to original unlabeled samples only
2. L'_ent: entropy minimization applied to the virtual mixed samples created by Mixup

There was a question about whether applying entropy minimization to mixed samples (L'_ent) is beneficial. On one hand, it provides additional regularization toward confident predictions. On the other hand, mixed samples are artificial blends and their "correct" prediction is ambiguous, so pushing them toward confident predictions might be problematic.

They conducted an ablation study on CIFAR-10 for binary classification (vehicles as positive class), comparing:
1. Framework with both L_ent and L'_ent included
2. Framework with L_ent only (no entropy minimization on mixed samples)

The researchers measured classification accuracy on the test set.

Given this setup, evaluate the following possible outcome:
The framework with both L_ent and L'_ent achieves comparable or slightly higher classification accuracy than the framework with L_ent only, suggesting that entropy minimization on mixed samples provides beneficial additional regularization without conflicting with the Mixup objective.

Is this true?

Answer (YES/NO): YES